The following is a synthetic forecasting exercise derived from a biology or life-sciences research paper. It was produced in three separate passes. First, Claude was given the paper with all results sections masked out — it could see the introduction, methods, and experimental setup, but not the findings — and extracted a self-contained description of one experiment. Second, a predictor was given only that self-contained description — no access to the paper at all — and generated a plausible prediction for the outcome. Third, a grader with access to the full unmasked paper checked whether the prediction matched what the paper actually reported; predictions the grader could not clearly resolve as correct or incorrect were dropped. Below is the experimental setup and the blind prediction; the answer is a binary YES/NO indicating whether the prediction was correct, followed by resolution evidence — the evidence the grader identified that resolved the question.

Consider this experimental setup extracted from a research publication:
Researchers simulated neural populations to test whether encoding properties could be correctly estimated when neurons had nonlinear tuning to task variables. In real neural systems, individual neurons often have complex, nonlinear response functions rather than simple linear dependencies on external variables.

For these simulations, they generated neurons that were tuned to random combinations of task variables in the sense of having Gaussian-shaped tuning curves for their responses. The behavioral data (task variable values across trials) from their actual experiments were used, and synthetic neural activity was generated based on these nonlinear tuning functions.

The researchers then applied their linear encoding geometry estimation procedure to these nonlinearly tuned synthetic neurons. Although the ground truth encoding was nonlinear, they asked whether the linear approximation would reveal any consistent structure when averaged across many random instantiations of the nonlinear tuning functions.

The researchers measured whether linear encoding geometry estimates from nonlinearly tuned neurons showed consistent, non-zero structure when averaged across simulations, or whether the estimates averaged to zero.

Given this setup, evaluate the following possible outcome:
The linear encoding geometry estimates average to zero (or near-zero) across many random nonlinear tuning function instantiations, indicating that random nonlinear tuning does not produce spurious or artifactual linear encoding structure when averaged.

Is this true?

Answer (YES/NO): NO